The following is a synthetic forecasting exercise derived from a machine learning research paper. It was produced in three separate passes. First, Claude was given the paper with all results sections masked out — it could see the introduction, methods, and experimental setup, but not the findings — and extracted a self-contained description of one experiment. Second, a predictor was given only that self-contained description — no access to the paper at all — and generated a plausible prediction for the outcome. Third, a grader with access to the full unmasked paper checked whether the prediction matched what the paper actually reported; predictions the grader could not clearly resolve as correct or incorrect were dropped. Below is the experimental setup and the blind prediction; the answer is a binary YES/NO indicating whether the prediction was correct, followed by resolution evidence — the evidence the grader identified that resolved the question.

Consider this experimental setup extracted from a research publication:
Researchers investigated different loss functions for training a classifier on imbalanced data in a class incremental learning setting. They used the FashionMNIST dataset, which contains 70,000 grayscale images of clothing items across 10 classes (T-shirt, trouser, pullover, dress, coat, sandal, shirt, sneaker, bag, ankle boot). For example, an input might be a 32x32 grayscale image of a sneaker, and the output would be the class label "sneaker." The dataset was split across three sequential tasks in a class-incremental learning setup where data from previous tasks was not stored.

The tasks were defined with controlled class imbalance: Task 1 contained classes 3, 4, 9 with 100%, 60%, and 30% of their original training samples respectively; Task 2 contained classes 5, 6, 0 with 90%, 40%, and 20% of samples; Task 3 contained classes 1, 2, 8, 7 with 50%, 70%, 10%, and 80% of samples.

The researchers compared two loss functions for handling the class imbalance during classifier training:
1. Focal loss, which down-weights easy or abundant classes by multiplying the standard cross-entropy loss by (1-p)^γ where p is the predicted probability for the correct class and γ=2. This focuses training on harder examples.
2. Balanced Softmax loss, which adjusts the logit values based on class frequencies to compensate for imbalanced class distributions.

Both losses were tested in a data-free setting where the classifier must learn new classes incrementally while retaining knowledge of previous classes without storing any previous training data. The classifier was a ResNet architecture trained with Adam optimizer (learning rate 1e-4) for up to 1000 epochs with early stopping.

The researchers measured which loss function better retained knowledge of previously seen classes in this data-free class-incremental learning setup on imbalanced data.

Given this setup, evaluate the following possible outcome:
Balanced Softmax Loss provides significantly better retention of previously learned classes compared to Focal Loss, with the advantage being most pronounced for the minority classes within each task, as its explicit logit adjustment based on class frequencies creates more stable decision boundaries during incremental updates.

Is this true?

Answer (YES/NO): NO